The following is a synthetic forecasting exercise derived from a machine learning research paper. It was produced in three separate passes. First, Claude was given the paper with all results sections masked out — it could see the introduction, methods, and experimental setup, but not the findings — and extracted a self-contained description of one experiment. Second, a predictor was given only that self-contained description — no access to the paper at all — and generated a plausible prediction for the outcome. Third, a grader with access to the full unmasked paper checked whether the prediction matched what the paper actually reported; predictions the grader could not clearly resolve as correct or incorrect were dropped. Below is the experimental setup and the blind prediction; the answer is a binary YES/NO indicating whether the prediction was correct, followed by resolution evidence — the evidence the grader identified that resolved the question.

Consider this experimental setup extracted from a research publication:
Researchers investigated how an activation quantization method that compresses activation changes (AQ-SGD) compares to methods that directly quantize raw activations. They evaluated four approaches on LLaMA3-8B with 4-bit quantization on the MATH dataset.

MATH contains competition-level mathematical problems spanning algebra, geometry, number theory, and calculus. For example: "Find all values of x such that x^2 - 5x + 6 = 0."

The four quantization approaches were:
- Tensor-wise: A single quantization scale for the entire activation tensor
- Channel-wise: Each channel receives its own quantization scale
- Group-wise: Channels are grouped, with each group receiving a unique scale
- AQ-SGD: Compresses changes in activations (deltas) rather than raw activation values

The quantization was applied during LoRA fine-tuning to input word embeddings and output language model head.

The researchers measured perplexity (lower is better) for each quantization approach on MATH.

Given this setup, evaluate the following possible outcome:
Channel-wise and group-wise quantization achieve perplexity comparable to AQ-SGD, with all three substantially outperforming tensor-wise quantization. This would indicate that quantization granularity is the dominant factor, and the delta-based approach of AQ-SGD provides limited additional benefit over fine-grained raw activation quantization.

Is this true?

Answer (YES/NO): YES